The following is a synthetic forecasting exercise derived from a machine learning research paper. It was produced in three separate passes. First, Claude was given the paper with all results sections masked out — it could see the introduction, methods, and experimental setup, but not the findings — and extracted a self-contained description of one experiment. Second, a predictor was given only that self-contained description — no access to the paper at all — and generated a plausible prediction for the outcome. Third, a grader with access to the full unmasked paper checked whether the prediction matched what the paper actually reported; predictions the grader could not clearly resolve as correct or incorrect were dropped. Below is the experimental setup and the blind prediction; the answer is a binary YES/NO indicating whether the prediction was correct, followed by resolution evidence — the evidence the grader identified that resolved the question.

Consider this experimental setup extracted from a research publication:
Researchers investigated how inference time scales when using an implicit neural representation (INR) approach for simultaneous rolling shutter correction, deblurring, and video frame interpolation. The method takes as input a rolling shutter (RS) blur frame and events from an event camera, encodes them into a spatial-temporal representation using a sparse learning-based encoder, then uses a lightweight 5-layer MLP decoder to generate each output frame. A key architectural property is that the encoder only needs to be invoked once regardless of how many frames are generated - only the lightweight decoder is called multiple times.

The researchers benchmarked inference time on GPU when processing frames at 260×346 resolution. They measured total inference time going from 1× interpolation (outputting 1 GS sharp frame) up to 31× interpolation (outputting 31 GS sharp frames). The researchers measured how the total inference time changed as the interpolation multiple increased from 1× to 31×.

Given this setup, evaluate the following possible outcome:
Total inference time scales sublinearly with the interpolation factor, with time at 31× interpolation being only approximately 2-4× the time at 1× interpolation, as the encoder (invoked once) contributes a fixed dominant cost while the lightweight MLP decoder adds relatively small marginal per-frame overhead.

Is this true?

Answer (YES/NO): YES